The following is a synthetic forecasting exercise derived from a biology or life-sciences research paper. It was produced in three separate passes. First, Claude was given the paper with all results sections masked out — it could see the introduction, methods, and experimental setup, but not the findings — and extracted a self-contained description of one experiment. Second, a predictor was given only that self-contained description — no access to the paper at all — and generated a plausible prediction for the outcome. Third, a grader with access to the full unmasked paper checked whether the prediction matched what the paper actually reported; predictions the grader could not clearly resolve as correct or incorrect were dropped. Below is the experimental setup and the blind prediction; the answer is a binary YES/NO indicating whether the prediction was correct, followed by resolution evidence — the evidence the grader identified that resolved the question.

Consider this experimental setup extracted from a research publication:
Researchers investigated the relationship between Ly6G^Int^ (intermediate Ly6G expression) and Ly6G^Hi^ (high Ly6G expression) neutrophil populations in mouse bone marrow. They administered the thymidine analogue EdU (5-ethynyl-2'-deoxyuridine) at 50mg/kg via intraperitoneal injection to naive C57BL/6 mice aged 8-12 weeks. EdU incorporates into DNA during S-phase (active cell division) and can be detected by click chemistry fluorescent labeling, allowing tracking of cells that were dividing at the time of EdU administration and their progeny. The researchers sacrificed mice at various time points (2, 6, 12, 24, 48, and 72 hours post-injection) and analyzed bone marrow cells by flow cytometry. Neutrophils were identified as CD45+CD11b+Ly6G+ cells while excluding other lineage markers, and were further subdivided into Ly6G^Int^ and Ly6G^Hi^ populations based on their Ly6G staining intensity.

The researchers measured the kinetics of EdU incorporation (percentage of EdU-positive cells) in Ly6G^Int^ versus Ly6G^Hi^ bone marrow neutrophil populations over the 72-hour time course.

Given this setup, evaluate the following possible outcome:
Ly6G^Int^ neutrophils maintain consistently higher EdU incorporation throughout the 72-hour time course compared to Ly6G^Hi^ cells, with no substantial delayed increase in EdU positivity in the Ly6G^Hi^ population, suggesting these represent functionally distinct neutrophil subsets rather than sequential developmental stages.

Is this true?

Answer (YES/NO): NO